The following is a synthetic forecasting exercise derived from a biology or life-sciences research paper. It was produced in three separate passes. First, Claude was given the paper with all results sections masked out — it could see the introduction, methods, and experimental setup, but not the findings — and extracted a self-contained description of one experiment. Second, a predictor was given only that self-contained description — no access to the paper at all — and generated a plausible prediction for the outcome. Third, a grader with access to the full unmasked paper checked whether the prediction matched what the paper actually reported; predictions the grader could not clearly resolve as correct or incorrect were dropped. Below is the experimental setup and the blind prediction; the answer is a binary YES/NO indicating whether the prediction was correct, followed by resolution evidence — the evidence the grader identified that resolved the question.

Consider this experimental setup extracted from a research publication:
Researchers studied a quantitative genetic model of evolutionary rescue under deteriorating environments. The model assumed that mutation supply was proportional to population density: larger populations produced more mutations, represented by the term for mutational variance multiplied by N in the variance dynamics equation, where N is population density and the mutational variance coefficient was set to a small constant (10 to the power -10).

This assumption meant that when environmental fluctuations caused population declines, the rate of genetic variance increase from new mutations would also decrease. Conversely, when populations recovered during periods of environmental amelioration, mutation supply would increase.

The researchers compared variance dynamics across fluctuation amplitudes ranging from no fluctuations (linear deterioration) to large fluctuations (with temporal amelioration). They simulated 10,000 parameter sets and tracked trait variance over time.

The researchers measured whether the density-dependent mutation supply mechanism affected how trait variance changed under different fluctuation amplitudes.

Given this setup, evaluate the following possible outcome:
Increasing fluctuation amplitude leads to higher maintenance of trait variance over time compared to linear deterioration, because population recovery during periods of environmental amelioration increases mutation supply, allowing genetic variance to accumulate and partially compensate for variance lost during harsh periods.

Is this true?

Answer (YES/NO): NO